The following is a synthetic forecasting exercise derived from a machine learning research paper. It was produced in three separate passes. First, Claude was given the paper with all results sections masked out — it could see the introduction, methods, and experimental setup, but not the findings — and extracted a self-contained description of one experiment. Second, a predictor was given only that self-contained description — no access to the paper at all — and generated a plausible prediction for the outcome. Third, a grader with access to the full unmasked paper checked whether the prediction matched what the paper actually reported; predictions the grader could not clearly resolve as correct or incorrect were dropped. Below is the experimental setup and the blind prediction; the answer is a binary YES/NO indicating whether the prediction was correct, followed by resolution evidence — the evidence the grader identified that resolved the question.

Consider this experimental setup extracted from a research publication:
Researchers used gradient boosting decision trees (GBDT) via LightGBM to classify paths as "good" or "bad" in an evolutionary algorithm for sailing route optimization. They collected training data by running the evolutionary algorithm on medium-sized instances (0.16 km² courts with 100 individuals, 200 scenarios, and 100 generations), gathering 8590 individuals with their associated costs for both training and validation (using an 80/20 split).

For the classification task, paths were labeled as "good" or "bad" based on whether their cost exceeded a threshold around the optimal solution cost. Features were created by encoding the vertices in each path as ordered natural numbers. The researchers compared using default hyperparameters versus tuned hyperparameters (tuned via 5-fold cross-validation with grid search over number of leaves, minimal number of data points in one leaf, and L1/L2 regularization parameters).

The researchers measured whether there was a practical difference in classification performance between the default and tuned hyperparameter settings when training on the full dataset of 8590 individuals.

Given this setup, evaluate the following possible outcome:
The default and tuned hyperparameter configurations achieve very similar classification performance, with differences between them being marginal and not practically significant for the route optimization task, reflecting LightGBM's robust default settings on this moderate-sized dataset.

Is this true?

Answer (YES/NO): YES